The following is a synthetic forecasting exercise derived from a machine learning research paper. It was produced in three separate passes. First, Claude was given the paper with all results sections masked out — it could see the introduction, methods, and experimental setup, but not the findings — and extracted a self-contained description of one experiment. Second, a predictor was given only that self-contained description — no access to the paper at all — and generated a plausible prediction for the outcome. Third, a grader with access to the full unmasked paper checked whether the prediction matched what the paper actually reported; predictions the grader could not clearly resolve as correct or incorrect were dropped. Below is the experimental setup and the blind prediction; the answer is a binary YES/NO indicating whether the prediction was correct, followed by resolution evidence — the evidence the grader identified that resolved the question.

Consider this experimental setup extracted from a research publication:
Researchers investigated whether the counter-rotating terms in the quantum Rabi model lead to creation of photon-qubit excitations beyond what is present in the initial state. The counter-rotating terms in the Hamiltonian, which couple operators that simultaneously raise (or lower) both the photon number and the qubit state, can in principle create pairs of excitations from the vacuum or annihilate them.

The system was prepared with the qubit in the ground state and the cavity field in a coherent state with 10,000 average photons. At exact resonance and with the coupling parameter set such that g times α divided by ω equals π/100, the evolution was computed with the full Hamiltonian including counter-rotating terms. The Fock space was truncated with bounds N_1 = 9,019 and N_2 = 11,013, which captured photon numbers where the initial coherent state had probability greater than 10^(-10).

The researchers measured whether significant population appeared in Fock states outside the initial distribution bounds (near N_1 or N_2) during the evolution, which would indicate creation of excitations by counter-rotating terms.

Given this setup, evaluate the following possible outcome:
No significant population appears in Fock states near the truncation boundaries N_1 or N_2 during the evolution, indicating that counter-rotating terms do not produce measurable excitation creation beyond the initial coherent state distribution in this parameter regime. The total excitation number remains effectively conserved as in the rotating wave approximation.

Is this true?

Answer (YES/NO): YES